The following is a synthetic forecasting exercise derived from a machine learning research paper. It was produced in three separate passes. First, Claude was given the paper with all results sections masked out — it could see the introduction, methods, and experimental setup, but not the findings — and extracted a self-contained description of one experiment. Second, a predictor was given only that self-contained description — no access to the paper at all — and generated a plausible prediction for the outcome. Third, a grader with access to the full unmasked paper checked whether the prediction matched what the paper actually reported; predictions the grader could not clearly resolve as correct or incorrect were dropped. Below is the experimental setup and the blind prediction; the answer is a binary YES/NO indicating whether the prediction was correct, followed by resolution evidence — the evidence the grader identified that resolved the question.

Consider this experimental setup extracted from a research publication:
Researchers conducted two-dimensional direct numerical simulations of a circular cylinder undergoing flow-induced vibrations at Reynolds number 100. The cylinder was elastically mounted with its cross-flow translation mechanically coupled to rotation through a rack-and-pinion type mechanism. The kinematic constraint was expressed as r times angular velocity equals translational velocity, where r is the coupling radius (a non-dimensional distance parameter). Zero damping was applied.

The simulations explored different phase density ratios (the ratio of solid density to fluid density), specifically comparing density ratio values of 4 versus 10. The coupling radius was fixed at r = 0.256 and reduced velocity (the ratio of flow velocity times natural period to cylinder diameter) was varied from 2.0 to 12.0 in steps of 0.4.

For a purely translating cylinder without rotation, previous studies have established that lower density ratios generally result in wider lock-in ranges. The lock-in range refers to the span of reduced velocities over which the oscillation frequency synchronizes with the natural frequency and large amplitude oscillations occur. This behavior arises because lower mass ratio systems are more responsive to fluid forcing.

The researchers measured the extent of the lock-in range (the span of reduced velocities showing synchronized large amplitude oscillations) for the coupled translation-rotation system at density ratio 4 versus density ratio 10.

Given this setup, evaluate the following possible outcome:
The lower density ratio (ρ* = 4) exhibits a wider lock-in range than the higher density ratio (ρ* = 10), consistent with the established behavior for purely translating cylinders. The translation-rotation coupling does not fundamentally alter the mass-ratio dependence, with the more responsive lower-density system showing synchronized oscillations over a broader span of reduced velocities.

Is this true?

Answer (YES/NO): NO